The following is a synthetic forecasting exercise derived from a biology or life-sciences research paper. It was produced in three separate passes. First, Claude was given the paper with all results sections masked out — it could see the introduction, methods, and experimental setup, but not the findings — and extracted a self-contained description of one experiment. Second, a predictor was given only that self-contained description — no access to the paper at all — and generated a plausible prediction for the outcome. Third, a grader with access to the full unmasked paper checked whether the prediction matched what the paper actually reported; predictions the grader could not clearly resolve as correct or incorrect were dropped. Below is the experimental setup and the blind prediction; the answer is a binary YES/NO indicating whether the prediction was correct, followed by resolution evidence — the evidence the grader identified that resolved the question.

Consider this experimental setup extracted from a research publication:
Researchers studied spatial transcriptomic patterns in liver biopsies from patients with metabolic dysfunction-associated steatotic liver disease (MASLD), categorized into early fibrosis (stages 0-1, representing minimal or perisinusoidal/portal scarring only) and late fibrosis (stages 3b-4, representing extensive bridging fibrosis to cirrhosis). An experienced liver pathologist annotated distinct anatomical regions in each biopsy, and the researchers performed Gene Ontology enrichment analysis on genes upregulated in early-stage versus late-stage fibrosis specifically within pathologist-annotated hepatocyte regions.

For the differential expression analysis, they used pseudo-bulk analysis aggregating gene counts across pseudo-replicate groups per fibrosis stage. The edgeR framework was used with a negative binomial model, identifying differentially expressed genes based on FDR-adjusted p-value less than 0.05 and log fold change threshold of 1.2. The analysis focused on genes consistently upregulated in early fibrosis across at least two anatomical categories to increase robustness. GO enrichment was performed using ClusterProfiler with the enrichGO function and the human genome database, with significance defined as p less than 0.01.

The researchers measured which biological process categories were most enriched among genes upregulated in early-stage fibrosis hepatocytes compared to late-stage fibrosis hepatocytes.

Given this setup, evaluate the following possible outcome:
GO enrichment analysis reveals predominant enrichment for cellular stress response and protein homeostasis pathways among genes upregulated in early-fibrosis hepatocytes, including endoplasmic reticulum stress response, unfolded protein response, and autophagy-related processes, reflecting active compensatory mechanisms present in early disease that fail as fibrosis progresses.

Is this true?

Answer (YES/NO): NO